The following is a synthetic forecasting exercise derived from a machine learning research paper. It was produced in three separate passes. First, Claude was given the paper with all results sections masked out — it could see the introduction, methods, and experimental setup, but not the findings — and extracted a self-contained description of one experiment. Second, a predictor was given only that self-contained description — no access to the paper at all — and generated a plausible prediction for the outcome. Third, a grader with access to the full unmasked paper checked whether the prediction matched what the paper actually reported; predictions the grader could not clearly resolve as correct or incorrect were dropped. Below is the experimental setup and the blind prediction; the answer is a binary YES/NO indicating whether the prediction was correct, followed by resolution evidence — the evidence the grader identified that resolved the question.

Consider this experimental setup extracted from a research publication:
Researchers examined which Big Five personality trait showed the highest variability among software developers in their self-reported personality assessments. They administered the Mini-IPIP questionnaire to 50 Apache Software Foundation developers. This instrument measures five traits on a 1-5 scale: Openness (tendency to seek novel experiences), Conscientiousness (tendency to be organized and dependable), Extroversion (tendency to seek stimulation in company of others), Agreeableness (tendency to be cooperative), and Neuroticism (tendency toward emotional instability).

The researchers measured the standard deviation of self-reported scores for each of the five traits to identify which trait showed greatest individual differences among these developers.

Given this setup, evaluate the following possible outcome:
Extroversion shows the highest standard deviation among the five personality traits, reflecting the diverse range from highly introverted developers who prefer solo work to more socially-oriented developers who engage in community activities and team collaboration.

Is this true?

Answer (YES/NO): NO